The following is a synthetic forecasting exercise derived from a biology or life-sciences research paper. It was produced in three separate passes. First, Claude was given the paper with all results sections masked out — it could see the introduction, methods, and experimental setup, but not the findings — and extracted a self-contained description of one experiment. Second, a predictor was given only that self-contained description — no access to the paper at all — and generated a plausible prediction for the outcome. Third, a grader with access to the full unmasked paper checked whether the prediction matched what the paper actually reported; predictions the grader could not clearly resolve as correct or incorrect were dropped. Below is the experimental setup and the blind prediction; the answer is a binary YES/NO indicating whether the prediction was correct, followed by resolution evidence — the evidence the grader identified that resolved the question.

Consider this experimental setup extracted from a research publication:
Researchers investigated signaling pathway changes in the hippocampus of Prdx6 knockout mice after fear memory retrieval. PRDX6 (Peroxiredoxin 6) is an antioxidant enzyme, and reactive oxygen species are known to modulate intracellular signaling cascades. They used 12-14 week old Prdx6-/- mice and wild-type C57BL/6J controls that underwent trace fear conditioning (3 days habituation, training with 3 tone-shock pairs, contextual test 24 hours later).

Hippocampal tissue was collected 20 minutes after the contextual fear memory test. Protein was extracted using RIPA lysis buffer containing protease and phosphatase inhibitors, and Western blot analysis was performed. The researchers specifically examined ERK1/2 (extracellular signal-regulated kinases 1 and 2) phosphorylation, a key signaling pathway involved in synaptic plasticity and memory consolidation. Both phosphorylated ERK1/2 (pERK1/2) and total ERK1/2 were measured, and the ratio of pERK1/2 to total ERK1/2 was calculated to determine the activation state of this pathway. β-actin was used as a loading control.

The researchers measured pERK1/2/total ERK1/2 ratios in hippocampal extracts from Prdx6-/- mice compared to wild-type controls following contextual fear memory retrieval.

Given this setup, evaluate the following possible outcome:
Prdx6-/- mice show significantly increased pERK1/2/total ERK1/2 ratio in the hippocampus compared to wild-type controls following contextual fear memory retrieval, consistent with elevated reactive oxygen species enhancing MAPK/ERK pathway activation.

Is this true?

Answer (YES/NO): NO